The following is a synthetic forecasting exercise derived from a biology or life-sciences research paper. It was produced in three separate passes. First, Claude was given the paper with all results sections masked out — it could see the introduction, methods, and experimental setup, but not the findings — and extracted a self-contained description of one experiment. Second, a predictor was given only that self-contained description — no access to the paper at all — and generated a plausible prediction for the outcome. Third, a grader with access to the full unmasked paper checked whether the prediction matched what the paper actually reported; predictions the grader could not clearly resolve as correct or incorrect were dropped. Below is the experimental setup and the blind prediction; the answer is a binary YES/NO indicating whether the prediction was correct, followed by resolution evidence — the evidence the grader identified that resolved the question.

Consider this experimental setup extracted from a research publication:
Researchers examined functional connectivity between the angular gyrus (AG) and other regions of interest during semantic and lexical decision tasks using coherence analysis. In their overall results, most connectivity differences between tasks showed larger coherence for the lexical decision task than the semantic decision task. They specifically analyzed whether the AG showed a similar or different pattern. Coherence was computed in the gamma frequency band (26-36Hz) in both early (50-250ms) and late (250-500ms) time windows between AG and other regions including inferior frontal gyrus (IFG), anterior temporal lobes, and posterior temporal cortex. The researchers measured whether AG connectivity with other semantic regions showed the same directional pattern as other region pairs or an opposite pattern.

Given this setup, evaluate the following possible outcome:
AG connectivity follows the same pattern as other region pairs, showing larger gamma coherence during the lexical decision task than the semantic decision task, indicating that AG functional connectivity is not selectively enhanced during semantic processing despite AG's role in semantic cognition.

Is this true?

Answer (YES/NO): NO